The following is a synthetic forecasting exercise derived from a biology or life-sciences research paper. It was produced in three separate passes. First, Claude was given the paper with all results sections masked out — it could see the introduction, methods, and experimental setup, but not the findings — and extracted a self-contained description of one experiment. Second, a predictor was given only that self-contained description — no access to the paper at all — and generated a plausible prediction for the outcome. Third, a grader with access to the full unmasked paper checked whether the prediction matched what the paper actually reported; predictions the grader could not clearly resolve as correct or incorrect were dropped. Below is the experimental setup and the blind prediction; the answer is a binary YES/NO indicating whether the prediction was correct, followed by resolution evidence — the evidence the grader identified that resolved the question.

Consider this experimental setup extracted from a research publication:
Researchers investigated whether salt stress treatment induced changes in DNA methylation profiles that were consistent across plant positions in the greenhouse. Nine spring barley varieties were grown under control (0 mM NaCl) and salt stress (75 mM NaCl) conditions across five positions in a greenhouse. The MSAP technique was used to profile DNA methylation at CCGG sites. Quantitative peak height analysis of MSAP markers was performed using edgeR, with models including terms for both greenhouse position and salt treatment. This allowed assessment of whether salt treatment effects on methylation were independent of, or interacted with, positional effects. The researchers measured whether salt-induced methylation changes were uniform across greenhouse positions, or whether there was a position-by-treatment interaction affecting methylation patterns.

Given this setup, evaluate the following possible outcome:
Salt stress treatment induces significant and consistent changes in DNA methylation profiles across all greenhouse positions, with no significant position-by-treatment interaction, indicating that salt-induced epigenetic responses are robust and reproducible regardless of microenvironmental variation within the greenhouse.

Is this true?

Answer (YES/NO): NO